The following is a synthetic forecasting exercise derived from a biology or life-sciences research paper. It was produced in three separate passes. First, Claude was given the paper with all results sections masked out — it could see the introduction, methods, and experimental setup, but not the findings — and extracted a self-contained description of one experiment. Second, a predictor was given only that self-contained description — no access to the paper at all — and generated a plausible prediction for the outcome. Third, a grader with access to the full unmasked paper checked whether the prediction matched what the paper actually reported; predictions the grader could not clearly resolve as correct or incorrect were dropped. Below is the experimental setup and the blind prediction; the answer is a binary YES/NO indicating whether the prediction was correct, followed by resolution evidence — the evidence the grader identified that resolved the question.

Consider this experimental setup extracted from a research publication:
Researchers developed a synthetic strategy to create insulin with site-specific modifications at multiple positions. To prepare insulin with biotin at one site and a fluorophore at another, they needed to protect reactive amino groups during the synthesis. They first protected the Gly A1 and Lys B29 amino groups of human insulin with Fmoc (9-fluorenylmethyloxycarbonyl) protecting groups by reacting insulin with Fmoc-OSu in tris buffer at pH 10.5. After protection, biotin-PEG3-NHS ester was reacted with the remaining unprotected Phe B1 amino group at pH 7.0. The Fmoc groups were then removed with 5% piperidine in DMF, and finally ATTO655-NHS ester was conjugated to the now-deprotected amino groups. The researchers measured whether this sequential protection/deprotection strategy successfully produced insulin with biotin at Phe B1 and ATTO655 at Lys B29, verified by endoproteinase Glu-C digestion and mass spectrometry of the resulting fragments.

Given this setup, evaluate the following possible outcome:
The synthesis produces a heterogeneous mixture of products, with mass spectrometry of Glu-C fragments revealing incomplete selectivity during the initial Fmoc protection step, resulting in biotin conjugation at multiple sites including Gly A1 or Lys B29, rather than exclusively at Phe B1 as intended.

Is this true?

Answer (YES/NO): NO